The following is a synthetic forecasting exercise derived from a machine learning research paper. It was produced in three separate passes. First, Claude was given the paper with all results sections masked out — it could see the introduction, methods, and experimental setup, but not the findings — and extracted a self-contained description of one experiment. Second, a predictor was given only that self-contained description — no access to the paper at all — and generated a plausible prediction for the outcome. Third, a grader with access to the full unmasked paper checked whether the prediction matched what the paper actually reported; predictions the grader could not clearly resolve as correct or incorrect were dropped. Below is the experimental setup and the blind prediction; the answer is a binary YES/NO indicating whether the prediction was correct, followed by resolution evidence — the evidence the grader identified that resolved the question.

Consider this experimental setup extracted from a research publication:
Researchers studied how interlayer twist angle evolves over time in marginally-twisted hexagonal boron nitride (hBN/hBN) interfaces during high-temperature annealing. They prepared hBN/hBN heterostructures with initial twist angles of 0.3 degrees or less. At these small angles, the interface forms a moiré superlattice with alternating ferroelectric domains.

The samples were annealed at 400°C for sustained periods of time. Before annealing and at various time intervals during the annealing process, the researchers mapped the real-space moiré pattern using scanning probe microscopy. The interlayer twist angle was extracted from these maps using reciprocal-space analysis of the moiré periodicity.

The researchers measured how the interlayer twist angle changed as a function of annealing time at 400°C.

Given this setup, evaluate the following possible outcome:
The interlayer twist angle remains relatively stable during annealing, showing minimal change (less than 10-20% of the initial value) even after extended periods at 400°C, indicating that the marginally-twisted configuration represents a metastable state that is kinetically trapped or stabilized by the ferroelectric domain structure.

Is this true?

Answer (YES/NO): NO